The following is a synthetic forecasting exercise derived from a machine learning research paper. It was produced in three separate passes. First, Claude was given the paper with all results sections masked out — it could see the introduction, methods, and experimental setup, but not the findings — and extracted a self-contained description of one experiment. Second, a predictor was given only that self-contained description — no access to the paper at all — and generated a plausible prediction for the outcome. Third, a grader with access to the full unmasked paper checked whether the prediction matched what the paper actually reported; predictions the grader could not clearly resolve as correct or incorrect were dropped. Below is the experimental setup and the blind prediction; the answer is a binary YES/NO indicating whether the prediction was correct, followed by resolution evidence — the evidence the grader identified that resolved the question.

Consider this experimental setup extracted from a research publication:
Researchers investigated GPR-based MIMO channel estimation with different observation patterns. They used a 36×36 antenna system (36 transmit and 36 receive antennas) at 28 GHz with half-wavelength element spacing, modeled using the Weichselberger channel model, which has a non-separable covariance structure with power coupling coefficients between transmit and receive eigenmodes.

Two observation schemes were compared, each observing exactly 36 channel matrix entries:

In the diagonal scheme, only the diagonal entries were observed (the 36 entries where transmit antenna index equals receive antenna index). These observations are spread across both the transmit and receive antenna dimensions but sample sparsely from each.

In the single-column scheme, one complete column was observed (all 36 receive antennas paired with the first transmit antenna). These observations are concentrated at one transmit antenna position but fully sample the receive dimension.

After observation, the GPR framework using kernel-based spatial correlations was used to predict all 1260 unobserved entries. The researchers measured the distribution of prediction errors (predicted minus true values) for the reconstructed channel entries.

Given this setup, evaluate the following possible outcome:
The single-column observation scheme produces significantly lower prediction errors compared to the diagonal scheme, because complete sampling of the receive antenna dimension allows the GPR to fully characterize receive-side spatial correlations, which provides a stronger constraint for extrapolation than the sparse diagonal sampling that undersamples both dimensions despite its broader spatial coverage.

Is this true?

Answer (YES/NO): NO